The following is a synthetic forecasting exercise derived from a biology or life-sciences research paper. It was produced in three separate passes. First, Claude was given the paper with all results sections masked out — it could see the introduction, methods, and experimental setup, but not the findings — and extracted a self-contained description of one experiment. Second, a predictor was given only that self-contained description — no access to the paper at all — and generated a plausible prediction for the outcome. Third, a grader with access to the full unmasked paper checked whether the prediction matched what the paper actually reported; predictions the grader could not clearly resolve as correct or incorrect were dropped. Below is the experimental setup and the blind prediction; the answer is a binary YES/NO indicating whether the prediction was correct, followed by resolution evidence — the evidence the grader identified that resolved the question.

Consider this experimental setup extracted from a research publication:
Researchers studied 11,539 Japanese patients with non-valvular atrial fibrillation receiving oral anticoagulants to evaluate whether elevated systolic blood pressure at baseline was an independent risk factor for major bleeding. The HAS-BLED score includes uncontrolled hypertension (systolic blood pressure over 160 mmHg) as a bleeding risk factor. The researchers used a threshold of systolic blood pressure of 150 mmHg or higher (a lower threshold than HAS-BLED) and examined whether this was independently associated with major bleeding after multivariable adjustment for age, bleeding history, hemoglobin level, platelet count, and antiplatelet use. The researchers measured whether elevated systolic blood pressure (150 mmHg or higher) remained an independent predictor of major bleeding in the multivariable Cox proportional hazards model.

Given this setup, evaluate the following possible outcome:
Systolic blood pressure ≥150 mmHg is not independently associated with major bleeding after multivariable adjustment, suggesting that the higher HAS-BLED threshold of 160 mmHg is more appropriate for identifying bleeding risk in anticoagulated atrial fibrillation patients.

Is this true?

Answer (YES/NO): NO